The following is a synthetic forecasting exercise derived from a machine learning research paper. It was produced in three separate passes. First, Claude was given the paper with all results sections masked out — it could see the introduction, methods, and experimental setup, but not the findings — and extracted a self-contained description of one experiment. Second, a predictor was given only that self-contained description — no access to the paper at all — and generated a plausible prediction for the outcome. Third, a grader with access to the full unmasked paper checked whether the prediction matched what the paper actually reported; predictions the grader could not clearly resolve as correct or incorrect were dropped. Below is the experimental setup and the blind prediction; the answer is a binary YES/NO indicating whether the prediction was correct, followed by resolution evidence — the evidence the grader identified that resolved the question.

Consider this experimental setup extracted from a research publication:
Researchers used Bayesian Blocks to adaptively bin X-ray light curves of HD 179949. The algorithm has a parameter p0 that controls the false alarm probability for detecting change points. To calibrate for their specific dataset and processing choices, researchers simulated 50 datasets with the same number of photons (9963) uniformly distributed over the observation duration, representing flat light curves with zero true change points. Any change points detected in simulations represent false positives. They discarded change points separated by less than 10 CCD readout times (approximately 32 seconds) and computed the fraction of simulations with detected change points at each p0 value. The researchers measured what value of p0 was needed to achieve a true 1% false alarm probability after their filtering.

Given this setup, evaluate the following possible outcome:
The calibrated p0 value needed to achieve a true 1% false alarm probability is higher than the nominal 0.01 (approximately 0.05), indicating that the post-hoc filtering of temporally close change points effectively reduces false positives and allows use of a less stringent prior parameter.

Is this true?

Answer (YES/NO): YES